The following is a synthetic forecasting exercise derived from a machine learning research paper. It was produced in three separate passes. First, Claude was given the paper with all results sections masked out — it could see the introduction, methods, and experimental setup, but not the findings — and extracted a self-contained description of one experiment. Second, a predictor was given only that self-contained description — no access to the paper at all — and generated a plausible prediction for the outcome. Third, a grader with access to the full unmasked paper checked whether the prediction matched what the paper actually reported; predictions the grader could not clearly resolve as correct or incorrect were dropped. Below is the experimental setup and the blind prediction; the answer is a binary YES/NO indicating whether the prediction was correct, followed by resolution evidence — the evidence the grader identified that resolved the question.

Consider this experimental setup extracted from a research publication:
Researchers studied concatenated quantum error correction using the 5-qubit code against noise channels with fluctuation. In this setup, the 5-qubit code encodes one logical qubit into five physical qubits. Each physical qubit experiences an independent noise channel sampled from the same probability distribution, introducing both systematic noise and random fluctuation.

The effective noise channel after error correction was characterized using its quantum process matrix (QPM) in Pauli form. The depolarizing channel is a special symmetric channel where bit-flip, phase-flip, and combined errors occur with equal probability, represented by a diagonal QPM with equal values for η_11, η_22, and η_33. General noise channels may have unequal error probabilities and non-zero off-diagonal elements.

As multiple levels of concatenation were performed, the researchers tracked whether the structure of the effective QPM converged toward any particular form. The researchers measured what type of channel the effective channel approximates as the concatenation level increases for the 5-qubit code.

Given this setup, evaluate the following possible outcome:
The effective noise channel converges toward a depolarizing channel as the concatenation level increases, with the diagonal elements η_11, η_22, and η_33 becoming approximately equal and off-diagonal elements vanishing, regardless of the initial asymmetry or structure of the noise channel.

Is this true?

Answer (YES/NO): YES